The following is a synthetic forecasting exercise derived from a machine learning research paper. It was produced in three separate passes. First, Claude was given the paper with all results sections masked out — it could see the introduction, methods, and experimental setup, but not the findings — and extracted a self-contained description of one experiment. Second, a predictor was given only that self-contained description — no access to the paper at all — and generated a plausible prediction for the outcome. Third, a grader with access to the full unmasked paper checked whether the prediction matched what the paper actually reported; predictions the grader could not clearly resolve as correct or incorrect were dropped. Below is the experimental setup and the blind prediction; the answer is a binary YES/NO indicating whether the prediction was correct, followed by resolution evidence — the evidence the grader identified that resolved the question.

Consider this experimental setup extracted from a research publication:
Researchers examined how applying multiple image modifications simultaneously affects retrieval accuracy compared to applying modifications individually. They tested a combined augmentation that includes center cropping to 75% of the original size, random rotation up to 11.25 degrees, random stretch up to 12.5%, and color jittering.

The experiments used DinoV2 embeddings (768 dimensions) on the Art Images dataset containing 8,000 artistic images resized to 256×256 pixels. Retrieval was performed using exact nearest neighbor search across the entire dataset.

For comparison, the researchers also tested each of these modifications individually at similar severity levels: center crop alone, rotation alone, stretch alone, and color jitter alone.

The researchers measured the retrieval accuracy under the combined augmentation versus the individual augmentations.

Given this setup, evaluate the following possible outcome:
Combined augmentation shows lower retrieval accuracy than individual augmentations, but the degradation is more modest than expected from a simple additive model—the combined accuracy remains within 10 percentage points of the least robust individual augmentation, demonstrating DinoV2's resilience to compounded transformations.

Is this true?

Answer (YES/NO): YES